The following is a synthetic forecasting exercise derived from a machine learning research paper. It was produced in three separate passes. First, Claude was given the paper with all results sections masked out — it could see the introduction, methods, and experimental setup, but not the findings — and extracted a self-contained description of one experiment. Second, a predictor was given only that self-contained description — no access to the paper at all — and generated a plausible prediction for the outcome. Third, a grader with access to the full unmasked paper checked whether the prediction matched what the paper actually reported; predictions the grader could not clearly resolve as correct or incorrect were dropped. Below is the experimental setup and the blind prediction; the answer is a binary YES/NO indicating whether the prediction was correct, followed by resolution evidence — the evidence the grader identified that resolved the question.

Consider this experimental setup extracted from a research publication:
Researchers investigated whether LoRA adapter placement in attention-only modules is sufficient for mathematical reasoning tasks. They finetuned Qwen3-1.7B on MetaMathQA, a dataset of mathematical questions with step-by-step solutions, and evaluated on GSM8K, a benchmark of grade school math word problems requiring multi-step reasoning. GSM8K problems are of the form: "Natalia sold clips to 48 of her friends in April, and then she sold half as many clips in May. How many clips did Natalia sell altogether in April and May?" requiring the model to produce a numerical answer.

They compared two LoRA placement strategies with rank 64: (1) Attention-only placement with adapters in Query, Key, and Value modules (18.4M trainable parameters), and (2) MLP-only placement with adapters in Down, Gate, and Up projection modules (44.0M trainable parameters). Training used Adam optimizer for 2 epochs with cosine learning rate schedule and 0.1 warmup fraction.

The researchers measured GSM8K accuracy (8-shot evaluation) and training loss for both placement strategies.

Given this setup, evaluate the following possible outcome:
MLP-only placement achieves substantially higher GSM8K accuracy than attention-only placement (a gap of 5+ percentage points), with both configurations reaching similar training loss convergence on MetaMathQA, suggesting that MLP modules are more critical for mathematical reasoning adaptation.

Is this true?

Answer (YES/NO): NO